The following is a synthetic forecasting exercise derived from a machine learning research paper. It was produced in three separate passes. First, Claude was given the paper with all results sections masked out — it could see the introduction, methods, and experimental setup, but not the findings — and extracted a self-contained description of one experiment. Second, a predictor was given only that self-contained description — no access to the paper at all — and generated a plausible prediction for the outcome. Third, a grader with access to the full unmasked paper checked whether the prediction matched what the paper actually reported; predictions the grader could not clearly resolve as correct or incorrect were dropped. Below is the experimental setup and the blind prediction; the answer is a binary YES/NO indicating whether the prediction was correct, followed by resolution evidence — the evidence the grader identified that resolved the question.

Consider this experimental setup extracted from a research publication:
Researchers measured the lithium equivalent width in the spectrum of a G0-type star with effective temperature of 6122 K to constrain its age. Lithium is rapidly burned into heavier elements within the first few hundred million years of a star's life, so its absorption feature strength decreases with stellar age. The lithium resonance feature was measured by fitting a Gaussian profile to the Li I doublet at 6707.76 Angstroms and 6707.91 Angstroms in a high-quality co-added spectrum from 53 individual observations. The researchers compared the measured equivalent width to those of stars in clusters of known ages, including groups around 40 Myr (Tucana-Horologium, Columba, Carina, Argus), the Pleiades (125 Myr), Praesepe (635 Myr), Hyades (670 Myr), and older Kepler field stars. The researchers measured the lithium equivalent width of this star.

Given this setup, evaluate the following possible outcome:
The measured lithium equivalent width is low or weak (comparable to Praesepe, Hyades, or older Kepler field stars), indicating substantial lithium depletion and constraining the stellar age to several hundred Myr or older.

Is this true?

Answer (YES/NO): NO